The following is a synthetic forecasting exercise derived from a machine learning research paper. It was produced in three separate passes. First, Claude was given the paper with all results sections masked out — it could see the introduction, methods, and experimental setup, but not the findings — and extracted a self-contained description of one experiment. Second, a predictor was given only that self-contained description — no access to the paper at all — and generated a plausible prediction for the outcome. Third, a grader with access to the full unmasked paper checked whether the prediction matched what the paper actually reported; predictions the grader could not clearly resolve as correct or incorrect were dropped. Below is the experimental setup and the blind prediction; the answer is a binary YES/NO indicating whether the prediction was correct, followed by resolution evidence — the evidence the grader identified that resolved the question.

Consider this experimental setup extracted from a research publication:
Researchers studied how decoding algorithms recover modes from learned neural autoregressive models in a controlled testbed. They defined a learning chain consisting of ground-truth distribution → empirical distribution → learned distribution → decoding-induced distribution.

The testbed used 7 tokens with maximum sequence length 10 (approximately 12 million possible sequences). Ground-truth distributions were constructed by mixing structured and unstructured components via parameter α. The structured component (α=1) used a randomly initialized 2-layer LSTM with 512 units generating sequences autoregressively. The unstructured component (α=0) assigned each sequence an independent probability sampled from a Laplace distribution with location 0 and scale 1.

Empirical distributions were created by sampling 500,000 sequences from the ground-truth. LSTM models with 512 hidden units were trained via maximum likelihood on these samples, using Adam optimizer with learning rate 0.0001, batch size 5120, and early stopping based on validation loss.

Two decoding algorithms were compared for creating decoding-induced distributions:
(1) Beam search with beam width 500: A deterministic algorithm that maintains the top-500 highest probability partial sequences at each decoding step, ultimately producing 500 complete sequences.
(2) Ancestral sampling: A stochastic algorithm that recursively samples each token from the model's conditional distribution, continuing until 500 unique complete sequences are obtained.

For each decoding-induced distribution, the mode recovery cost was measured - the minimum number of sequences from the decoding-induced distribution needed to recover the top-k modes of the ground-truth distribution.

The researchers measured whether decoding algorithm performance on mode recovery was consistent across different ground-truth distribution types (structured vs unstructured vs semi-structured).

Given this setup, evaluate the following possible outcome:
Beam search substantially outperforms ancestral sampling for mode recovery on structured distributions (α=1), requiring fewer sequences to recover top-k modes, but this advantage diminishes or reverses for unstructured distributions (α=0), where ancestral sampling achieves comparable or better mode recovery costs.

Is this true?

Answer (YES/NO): NO